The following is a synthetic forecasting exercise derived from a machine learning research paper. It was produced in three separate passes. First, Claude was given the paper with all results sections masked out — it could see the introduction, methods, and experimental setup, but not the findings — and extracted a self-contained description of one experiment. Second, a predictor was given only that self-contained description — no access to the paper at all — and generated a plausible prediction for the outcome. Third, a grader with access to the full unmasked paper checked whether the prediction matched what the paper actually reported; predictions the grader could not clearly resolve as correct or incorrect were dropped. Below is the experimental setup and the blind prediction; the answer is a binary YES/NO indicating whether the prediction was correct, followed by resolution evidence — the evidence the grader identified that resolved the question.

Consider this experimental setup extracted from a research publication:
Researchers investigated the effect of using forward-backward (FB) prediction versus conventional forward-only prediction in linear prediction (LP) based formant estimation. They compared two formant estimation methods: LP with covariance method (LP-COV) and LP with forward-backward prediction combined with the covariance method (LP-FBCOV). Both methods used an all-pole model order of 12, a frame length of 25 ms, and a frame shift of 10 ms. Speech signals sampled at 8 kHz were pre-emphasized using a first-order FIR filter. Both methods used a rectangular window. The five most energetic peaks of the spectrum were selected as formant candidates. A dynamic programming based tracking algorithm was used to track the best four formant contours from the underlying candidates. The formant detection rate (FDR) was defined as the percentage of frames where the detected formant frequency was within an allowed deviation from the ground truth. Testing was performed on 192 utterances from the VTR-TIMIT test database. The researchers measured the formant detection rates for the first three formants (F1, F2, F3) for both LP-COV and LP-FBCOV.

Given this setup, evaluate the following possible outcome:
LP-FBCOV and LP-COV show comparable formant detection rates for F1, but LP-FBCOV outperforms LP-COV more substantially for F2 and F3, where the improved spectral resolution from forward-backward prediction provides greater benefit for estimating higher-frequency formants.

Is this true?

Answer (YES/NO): NO